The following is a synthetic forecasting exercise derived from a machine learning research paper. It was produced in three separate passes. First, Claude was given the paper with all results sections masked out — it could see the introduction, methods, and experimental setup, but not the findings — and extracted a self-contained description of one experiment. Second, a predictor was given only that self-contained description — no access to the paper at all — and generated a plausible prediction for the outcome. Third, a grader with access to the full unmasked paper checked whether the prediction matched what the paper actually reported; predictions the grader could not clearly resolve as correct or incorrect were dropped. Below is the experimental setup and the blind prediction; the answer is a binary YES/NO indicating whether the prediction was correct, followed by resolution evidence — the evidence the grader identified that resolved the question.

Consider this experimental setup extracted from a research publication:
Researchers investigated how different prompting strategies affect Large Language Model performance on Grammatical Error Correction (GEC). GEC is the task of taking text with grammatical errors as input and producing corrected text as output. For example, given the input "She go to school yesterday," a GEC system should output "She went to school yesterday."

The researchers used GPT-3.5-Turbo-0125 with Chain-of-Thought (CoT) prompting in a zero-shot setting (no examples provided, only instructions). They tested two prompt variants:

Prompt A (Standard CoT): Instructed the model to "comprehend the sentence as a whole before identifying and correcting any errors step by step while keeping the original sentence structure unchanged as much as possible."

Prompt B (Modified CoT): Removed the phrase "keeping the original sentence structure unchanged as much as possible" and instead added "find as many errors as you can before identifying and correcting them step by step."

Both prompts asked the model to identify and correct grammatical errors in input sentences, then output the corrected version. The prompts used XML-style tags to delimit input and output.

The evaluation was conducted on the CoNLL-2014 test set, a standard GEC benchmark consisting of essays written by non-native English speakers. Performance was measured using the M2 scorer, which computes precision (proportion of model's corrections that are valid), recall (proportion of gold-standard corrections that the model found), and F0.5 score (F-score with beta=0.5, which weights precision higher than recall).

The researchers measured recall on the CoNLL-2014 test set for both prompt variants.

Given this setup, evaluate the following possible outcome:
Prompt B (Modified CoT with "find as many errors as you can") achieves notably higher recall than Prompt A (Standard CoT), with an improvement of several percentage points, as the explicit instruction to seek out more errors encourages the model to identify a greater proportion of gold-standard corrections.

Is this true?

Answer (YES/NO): YES